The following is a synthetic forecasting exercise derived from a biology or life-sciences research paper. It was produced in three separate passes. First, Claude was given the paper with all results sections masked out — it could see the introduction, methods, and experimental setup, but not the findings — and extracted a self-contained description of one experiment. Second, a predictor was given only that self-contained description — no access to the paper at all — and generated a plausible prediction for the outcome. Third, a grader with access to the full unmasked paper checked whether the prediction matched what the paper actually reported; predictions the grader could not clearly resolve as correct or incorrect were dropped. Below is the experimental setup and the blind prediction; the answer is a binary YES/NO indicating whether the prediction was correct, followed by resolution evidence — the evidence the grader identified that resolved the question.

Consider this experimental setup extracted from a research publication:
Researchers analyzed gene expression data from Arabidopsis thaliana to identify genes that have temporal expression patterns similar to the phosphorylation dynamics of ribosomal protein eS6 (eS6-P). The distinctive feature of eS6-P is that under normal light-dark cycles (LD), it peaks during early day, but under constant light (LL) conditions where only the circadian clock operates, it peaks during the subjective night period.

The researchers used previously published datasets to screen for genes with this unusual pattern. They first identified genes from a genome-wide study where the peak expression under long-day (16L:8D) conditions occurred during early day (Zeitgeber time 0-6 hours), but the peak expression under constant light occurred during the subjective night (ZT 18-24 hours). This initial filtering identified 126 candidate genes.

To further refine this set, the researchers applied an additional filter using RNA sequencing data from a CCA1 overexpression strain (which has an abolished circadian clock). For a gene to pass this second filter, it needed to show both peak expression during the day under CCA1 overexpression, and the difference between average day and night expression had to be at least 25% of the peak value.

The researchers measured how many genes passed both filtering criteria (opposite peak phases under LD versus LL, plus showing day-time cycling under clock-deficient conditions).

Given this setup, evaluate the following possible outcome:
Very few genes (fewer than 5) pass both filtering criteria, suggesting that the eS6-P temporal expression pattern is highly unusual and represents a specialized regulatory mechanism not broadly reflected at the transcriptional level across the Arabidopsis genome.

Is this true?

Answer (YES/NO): NO